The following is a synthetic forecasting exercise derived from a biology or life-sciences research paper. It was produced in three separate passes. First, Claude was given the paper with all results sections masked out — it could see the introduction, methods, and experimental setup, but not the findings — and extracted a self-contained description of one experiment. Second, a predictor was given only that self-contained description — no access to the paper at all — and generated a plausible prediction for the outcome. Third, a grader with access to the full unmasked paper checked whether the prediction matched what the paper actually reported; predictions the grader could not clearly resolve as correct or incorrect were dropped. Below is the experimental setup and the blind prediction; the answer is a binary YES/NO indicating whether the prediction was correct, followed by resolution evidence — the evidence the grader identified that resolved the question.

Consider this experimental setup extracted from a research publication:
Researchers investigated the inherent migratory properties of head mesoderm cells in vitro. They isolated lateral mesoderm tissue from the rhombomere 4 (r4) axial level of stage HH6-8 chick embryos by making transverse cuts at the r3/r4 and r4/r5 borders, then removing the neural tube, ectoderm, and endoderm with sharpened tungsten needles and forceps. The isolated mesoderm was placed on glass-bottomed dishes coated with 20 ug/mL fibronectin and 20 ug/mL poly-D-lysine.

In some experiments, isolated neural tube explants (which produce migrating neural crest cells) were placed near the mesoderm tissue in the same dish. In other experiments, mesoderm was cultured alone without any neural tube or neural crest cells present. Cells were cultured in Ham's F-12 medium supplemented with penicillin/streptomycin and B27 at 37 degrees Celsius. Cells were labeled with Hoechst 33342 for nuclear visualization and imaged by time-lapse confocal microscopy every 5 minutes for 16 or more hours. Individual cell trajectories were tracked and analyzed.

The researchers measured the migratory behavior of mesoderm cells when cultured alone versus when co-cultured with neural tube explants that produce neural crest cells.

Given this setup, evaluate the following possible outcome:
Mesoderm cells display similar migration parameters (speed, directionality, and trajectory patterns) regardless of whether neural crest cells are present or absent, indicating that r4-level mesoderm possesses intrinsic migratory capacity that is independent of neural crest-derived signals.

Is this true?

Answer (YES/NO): NO